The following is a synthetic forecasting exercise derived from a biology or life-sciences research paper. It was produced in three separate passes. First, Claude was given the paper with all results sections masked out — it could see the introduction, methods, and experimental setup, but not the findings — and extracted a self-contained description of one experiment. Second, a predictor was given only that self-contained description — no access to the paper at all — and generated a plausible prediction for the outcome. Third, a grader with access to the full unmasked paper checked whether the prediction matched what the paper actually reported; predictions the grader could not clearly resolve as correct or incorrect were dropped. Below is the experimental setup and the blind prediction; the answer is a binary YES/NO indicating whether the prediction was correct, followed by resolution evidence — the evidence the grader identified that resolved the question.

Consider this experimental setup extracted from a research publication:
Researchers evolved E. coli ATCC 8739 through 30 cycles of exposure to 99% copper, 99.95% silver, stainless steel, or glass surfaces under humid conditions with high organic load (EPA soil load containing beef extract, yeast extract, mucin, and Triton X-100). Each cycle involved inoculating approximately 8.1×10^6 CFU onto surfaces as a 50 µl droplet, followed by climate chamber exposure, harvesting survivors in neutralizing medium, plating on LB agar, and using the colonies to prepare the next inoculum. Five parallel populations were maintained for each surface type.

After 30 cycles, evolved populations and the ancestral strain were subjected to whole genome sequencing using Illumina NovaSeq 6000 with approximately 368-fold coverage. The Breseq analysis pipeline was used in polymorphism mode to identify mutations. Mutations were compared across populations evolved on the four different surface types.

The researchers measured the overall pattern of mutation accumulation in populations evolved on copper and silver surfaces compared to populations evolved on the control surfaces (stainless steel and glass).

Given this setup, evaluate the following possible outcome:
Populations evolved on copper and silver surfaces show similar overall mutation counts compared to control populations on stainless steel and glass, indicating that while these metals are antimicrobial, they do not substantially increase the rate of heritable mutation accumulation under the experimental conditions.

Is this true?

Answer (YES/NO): YES